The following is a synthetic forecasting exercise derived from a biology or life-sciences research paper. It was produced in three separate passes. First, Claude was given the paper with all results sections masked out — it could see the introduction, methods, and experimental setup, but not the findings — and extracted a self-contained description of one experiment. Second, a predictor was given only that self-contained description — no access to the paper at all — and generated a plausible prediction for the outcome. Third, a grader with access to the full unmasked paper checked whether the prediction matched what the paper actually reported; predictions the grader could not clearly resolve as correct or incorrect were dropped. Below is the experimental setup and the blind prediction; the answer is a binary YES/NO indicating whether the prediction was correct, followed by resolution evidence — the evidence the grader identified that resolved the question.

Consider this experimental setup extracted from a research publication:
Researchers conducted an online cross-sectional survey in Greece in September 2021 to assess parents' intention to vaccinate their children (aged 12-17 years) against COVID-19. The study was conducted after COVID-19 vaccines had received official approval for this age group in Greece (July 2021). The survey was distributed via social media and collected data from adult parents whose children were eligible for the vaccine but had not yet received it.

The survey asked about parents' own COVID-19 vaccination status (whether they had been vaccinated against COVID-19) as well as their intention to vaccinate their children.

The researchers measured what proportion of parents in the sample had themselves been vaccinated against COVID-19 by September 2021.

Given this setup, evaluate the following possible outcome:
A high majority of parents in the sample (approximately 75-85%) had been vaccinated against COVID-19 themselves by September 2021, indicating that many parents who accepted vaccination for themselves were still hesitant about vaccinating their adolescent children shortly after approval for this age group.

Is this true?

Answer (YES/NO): YES